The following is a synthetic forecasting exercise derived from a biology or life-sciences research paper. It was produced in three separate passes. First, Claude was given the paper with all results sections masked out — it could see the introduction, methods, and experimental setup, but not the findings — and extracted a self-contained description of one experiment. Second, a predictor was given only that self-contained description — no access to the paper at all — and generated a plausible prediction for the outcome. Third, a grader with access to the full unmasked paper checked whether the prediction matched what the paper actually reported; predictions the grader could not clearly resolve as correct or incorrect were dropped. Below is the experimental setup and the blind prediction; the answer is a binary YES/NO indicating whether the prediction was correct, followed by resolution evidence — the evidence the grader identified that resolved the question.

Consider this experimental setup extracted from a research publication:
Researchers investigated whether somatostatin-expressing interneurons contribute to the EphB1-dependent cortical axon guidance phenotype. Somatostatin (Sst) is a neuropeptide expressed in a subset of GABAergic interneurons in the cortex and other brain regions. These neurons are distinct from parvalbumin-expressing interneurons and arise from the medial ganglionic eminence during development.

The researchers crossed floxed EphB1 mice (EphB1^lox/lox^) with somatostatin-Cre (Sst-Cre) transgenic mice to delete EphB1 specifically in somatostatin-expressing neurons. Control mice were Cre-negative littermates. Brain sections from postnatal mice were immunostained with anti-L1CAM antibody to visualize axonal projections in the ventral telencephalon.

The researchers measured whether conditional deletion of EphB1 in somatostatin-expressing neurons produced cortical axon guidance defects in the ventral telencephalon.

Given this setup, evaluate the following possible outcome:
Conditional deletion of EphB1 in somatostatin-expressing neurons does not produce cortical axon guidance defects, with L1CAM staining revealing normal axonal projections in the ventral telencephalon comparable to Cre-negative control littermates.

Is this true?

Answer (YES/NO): YES